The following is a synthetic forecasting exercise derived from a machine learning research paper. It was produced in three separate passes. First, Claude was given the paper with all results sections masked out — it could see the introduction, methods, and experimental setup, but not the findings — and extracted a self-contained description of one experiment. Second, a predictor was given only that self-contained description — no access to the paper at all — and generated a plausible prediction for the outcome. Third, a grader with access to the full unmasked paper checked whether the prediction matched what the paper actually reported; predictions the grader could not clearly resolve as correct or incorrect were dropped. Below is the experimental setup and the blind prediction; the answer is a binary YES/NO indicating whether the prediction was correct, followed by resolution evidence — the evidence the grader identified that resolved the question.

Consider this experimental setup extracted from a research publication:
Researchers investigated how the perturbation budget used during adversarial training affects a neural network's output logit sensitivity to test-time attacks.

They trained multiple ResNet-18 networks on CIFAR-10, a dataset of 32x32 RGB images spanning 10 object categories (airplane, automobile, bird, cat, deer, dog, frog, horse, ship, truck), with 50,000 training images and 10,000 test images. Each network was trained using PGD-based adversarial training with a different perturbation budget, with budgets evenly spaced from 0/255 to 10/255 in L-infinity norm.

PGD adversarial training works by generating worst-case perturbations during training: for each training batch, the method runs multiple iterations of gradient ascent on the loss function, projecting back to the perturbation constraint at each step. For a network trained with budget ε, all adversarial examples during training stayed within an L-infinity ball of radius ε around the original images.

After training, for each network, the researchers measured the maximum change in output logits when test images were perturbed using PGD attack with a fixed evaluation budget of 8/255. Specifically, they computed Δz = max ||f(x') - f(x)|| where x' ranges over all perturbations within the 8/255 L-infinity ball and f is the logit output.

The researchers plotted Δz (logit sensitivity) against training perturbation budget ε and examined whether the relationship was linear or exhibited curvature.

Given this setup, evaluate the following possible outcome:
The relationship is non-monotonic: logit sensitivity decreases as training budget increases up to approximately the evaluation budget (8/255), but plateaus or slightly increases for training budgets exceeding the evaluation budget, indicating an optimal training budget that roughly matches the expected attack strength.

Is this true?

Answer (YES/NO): NO